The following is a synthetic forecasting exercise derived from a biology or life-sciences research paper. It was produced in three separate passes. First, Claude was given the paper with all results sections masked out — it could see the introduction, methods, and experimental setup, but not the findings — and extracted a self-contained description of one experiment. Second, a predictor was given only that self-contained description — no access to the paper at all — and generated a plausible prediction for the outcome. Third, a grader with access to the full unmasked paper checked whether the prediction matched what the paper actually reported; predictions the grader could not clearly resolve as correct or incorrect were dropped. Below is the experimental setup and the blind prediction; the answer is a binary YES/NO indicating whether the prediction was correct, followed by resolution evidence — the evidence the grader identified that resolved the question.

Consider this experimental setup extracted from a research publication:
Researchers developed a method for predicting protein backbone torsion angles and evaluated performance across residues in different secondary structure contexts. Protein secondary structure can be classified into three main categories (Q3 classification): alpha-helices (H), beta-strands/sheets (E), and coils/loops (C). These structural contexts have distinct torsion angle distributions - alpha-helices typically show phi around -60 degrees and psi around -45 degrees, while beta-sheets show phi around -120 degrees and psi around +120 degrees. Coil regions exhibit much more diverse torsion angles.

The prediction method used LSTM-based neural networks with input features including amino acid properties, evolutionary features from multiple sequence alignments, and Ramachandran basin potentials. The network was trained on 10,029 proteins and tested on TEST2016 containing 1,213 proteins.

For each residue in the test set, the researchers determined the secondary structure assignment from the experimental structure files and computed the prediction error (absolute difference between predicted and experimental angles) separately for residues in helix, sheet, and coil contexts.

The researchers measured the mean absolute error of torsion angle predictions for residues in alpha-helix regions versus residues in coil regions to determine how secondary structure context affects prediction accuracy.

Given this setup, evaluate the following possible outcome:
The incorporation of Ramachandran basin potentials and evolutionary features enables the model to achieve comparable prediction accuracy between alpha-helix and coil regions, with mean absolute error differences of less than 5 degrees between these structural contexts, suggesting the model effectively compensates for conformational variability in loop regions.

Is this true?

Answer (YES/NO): NO